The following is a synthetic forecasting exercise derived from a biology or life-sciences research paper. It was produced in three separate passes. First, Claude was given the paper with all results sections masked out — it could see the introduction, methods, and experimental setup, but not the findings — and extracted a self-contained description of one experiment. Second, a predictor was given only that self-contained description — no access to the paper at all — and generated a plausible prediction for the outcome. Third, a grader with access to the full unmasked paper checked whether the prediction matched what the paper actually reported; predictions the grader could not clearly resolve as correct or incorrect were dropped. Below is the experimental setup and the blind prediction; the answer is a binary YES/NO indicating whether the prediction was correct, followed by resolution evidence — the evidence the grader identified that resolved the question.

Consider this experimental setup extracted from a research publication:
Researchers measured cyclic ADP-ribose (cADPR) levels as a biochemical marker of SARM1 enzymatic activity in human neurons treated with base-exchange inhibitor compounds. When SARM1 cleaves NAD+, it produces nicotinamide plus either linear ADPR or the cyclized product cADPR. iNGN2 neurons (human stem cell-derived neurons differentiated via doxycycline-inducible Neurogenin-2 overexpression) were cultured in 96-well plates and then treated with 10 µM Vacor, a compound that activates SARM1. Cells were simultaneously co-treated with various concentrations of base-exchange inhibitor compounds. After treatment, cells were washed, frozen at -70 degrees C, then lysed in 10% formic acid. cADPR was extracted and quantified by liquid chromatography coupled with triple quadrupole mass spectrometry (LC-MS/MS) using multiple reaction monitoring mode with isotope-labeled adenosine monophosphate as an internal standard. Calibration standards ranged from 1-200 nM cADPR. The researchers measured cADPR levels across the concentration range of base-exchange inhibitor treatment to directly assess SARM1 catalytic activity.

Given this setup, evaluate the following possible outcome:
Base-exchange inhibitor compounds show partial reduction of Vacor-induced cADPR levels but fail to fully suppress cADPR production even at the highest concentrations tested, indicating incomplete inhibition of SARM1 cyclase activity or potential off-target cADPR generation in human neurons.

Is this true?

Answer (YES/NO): NO